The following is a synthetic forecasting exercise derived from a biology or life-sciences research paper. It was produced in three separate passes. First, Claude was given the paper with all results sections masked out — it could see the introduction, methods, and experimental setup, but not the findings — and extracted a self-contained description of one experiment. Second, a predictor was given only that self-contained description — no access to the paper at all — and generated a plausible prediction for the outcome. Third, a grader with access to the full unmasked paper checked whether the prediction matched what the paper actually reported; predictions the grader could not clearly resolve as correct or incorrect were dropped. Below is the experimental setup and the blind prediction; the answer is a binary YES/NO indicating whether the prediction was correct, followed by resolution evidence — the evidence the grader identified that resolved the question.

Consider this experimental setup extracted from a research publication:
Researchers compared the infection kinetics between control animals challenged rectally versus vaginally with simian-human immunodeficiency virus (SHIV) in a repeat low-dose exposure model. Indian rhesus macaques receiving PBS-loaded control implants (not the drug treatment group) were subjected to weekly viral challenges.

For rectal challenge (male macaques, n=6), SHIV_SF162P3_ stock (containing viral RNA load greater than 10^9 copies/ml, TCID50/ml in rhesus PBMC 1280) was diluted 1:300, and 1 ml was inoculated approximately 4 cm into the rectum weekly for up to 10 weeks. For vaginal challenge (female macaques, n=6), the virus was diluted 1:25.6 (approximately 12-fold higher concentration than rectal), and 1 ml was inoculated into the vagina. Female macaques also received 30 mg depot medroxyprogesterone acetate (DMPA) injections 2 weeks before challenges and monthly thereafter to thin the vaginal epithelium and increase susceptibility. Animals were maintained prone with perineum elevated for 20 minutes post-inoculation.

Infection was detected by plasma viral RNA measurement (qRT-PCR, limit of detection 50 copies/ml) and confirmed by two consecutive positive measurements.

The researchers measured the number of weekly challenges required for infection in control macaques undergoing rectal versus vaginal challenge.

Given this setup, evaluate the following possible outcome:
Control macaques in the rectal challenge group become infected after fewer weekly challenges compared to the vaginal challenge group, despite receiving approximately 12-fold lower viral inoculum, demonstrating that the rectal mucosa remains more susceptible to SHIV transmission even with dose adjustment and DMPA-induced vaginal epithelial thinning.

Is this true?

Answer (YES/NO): NO